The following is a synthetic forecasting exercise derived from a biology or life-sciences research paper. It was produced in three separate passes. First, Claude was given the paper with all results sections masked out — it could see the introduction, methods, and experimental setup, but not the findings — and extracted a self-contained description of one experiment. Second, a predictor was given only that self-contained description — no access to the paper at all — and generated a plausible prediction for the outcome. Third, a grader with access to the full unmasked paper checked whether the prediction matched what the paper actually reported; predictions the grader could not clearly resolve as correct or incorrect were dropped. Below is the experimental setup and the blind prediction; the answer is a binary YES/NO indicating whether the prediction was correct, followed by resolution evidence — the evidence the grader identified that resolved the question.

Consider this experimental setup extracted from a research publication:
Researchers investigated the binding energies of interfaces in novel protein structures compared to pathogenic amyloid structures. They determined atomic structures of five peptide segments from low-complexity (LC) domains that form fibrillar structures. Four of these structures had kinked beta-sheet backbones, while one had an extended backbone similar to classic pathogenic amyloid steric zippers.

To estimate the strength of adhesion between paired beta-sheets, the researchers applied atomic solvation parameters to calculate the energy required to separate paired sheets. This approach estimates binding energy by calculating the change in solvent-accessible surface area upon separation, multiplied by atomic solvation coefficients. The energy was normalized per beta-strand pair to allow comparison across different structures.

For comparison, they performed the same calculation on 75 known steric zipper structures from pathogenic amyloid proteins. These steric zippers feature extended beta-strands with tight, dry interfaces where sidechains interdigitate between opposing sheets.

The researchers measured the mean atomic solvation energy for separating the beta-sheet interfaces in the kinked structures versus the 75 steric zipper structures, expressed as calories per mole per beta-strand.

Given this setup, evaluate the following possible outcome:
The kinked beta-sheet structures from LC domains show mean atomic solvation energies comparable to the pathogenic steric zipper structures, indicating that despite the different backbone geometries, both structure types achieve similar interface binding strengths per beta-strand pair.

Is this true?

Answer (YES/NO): NO